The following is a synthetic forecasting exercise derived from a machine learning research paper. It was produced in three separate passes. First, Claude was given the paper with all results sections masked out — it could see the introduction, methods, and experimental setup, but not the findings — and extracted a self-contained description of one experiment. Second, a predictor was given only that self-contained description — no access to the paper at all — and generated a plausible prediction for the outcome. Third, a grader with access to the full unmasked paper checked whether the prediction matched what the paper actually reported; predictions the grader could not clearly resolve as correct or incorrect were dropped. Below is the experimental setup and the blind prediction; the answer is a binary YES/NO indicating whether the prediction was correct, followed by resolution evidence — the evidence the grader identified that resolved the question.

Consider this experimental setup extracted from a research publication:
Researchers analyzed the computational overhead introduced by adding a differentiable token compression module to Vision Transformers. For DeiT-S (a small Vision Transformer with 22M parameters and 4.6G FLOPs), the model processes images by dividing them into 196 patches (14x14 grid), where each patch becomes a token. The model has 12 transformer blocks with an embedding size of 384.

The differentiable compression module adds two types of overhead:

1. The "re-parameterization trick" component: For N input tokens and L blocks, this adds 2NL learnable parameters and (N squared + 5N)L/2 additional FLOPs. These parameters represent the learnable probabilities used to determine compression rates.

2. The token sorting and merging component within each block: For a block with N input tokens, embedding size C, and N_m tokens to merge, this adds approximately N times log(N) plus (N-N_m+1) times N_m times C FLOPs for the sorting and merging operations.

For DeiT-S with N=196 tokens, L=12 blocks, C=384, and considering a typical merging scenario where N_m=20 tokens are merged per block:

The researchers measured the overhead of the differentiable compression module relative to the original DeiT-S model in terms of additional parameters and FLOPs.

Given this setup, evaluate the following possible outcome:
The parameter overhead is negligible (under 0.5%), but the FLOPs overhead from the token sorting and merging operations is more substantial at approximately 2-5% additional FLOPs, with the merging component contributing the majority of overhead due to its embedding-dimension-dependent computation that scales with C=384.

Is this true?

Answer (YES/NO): NO